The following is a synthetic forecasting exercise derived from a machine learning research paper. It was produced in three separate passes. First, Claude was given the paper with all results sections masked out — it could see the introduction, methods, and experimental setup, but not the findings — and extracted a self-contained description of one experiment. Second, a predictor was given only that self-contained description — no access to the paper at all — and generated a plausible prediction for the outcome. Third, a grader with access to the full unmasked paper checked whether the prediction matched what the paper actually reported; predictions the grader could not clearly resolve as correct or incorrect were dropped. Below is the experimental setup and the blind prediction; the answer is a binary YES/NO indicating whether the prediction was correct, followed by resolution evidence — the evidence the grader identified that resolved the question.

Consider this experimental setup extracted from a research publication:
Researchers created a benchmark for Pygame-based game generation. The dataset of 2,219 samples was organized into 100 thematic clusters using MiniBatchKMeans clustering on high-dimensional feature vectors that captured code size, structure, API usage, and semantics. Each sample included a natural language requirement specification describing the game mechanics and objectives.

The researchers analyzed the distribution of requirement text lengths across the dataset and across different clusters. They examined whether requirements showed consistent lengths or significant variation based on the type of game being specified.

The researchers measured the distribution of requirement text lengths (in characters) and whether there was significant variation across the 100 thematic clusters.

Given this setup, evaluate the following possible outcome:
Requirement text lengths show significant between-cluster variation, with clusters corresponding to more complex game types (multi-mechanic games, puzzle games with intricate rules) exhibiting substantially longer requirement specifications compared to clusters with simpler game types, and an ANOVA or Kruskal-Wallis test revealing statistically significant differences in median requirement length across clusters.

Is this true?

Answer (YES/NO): NO